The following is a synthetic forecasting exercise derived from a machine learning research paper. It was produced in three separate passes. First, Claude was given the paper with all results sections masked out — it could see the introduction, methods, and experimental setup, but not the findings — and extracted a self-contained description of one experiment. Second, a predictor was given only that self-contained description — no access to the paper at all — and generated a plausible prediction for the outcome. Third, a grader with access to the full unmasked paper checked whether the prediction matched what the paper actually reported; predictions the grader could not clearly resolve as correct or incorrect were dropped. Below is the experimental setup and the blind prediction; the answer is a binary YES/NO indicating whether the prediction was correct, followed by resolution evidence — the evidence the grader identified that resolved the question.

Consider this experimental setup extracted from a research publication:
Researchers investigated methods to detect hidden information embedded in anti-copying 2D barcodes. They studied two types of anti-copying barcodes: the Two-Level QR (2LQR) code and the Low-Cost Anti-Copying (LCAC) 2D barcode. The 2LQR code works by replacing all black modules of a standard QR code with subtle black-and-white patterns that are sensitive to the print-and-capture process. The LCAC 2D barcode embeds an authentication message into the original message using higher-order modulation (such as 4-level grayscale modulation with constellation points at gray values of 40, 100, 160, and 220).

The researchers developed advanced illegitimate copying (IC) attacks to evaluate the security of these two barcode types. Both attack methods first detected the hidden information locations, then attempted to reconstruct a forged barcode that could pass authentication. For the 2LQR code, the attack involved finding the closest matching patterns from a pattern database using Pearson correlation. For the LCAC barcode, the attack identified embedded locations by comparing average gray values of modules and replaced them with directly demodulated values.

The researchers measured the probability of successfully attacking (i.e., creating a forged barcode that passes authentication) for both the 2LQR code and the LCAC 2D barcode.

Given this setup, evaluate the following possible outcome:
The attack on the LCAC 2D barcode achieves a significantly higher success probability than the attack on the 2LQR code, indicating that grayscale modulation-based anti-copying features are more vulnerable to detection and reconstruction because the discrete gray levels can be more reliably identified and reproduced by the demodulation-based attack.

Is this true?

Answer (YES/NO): YES